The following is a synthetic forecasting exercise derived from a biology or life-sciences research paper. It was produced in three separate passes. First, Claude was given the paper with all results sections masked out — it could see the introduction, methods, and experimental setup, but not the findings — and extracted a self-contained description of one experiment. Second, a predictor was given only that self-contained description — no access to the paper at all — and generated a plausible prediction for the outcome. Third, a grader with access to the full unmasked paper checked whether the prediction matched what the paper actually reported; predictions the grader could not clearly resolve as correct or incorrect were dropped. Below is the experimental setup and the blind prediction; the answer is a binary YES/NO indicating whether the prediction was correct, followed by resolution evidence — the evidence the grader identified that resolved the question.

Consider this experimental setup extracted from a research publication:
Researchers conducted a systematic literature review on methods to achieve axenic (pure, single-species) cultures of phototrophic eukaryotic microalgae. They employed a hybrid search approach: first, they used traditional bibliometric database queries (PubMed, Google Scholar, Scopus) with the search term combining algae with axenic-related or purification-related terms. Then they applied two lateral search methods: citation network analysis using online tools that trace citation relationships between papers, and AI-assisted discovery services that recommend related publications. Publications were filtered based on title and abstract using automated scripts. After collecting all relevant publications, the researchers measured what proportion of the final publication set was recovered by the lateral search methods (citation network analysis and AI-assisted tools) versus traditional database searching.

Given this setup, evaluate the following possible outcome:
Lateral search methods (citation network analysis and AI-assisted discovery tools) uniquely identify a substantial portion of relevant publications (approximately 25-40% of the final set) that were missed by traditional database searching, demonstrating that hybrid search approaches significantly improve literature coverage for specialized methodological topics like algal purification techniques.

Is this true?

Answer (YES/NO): NO